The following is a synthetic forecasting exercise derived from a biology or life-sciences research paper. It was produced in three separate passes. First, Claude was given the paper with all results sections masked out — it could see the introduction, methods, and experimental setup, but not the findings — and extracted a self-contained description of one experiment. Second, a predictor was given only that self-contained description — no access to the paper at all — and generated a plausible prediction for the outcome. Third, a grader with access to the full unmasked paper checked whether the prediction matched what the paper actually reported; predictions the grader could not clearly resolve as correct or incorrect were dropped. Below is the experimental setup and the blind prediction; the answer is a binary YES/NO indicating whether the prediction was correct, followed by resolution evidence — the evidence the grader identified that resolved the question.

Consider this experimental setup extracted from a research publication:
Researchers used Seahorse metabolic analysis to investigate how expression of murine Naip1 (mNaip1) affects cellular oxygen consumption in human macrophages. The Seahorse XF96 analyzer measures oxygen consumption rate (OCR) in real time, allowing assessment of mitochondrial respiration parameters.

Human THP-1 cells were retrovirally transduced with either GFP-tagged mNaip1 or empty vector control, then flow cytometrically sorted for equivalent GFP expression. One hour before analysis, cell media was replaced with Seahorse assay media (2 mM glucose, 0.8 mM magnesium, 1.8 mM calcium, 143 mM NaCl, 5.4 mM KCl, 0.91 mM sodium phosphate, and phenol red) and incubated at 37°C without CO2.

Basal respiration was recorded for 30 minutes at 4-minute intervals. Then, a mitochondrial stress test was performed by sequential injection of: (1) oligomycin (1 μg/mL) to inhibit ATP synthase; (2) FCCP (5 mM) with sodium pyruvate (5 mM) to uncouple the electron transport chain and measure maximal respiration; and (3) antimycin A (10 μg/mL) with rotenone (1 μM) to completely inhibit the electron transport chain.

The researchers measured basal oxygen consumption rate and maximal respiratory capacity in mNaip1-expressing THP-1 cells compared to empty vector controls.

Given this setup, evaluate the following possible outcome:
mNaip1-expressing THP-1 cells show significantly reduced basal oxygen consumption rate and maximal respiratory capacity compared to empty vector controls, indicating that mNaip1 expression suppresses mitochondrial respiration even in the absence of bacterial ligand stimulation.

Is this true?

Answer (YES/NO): NO